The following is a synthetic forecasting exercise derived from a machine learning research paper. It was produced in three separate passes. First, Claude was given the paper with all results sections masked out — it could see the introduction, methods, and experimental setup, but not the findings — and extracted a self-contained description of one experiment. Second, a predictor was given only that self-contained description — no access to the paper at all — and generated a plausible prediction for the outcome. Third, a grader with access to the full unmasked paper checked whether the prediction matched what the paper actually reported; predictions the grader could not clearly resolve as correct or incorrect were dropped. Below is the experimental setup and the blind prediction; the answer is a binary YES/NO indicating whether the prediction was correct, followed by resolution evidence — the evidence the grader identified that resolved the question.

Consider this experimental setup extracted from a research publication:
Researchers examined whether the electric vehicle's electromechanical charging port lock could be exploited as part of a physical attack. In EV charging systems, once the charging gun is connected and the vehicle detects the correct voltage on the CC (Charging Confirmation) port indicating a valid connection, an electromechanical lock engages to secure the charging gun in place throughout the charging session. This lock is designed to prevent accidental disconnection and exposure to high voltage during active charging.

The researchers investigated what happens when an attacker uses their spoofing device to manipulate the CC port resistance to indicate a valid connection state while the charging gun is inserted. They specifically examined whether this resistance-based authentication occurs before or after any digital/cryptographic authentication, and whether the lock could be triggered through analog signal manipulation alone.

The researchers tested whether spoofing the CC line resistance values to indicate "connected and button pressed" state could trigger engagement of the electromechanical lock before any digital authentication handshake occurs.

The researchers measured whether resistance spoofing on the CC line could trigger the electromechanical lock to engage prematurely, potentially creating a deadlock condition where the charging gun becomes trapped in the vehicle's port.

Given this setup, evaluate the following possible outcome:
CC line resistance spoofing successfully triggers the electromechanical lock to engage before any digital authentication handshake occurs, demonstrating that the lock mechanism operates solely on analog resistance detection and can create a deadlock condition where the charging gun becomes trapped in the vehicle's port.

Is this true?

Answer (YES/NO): YES